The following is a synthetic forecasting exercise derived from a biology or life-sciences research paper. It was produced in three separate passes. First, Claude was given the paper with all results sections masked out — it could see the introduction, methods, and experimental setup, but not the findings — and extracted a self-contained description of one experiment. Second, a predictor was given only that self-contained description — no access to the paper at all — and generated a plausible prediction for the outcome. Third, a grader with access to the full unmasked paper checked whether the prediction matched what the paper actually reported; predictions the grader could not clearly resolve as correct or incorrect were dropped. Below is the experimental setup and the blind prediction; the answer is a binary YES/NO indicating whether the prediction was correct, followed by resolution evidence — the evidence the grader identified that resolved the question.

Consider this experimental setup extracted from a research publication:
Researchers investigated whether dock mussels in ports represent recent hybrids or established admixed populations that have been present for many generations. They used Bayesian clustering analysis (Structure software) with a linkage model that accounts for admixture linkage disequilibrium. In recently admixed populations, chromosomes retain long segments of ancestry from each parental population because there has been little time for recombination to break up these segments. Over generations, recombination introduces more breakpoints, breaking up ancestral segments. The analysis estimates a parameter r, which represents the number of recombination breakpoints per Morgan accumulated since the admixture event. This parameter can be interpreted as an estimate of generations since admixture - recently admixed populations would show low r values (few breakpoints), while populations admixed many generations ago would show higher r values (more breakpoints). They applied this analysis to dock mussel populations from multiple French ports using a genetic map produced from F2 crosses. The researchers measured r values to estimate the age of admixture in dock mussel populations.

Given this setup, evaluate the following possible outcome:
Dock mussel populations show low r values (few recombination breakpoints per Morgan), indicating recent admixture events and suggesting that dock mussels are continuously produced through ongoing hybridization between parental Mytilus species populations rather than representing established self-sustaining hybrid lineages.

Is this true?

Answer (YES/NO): NO